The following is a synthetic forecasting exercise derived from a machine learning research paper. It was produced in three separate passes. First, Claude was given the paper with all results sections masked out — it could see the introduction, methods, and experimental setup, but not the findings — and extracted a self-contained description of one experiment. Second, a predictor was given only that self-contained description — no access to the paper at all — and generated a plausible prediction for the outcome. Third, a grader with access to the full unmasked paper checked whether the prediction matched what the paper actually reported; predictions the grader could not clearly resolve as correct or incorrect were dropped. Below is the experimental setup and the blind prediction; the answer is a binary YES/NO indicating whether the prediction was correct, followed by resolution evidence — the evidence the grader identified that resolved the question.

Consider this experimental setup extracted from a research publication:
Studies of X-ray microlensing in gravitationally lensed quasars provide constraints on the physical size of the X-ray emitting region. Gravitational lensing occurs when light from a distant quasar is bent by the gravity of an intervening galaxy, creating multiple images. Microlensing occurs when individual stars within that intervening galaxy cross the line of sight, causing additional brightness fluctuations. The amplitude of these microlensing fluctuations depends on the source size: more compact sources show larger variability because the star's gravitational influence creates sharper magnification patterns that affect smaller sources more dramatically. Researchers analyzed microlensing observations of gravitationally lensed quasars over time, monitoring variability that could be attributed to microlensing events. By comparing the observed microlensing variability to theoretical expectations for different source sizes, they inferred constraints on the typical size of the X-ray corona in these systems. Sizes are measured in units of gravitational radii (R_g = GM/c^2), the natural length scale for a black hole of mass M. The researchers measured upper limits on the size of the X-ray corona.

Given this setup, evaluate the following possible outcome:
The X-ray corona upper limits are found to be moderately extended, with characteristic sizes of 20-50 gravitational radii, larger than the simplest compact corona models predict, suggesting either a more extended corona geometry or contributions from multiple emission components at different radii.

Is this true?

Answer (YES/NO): NO